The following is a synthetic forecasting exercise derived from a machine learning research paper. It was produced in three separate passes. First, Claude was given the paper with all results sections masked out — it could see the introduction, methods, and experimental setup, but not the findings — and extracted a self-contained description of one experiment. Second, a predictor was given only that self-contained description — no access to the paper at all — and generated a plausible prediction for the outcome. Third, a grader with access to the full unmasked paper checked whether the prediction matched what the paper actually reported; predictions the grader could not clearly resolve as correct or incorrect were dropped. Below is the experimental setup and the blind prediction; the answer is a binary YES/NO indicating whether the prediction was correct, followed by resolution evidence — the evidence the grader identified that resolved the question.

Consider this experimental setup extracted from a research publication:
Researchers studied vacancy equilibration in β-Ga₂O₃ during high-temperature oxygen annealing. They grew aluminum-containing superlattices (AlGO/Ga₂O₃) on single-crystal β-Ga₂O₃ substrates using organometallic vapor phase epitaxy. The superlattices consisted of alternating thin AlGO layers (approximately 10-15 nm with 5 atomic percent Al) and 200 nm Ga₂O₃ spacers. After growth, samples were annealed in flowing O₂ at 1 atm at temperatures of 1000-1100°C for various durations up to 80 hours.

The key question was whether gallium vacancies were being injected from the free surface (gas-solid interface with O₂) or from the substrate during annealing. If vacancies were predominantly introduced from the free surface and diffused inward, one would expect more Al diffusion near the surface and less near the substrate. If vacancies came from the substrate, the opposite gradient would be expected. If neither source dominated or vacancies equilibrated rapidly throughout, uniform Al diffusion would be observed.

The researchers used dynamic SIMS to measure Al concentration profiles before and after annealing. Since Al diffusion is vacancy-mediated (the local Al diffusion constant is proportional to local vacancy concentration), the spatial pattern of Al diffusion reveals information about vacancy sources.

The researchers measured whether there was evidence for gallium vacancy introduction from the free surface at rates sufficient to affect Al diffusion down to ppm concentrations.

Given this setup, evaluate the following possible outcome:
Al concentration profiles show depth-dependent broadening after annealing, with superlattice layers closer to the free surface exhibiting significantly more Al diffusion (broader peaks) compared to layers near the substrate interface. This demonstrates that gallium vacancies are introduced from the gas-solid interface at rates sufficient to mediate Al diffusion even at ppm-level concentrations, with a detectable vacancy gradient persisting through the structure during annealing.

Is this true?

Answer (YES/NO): NO